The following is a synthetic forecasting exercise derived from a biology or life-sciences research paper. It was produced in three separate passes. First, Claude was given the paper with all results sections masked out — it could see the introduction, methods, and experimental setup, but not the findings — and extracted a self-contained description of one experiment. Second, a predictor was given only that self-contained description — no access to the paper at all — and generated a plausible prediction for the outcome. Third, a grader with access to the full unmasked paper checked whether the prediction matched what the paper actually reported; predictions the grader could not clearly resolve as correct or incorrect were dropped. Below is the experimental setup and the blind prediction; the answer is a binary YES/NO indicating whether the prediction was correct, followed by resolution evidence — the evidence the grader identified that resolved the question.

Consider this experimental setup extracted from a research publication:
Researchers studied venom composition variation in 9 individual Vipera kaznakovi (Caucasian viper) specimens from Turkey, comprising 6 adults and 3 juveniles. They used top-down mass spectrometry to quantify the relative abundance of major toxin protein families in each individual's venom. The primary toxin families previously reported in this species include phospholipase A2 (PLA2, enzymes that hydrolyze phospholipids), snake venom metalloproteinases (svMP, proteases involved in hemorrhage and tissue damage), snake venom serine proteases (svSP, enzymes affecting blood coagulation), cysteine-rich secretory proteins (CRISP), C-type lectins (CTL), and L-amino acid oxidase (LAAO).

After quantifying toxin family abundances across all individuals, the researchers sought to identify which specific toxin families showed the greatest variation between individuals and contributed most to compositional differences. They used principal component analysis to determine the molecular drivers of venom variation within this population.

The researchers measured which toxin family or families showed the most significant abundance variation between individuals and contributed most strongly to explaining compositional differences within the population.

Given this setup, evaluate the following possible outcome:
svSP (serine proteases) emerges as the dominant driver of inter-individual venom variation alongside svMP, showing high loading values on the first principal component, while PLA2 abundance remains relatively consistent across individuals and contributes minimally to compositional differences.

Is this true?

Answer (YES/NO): NO